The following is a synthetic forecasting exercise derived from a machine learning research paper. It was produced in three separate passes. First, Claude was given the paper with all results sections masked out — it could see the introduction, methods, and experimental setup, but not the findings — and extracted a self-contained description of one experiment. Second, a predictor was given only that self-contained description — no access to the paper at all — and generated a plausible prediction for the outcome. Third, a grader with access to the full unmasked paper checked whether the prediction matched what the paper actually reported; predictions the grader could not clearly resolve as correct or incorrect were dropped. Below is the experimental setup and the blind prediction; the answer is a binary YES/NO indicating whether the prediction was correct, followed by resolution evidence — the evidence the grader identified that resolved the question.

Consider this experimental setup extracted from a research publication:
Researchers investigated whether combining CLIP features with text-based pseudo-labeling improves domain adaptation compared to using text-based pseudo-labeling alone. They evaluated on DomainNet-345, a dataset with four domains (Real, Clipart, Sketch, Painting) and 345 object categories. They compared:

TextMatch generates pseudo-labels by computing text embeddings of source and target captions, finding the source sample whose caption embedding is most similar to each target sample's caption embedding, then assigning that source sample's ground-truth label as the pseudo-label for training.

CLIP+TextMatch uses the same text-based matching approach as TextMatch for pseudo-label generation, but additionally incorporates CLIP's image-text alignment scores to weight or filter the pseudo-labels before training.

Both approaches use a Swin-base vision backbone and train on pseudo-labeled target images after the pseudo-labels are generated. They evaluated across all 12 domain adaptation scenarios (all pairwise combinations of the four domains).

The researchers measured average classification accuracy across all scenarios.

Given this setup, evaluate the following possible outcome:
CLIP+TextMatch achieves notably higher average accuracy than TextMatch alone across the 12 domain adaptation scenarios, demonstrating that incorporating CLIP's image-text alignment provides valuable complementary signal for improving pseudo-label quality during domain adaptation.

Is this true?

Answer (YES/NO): NO